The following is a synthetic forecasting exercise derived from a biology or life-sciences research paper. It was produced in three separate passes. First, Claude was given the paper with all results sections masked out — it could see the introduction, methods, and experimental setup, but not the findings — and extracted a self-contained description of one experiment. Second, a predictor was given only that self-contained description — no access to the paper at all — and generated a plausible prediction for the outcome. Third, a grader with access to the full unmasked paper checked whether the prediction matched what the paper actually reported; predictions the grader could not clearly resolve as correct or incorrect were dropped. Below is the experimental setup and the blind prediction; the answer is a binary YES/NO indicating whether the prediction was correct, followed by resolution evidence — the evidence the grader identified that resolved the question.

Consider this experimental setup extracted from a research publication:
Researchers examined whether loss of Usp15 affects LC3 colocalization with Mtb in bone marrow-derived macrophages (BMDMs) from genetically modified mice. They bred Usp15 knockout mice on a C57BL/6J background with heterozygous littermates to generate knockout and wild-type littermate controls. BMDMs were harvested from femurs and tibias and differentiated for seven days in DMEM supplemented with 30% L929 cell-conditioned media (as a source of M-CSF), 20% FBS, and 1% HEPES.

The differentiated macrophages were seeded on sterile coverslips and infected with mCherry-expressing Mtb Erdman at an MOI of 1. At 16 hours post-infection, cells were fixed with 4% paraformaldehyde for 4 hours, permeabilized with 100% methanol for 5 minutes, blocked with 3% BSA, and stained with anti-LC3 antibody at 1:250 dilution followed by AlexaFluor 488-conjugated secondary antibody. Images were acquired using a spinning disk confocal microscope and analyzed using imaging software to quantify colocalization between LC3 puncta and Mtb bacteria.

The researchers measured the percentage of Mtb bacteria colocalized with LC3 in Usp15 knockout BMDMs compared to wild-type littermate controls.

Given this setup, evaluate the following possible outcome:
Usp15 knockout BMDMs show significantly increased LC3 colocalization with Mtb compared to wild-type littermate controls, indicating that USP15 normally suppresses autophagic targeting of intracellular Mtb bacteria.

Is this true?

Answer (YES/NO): YES